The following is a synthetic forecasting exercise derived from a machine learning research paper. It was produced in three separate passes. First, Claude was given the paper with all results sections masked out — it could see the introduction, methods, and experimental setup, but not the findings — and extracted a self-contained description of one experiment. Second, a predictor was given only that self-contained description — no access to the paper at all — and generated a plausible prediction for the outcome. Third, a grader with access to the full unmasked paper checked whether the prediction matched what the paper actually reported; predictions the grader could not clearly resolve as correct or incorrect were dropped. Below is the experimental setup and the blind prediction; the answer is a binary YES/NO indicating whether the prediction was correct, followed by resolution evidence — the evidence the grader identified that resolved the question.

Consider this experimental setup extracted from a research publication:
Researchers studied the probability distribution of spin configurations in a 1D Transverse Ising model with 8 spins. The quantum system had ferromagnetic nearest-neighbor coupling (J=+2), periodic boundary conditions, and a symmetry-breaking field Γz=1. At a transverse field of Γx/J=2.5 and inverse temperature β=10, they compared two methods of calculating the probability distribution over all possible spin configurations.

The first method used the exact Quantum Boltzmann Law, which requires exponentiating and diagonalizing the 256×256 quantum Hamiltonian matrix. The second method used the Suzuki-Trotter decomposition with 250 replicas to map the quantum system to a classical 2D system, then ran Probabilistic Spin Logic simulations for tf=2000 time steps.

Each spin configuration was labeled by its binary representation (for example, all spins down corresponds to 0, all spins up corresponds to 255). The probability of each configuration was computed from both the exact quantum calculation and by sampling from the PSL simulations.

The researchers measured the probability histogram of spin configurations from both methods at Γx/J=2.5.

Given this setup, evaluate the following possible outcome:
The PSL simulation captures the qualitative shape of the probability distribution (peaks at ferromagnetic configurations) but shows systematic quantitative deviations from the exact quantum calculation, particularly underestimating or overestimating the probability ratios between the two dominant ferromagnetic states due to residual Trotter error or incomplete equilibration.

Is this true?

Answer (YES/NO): NO